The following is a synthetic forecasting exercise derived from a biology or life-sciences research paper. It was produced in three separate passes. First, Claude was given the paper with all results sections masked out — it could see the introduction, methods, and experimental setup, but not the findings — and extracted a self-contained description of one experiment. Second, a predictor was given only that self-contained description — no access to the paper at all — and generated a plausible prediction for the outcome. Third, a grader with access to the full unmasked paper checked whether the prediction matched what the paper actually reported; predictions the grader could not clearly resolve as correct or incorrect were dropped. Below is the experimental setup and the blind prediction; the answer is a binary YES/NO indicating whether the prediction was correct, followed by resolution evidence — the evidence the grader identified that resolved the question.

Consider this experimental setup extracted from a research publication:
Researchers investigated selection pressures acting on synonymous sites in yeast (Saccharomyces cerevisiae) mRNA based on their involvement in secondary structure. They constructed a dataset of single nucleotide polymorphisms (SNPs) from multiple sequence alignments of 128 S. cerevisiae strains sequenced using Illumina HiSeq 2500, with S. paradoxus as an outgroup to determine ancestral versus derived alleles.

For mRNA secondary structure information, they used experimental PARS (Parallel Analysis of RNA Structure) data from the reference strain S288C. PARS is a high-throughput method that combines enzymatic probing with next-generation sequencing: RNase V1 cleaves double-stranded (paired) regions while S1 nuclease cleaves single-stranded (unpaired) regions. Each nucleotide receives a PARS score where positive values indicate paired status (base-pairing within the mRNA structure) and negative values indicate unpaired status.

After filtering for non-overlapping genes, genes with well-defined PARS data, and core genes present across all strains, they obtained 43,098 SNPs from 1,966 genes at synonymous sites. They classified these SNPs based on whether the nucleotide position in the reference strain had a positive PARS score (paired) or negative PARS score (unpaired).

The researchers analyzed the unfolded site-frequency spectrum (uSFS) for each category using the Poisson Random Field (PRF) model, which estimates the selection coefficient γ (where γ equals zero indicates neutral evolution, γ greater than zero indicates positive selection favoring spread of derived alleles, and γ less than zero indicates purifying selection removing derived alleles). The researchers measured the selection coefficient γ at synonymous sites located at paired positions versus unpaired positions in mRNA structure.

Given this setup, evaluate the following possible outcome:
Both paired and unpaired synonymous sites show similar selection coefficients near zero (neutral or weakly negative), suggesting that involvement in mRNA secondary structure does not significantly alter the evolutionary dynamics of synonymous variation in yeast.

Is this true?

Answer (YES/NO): NO